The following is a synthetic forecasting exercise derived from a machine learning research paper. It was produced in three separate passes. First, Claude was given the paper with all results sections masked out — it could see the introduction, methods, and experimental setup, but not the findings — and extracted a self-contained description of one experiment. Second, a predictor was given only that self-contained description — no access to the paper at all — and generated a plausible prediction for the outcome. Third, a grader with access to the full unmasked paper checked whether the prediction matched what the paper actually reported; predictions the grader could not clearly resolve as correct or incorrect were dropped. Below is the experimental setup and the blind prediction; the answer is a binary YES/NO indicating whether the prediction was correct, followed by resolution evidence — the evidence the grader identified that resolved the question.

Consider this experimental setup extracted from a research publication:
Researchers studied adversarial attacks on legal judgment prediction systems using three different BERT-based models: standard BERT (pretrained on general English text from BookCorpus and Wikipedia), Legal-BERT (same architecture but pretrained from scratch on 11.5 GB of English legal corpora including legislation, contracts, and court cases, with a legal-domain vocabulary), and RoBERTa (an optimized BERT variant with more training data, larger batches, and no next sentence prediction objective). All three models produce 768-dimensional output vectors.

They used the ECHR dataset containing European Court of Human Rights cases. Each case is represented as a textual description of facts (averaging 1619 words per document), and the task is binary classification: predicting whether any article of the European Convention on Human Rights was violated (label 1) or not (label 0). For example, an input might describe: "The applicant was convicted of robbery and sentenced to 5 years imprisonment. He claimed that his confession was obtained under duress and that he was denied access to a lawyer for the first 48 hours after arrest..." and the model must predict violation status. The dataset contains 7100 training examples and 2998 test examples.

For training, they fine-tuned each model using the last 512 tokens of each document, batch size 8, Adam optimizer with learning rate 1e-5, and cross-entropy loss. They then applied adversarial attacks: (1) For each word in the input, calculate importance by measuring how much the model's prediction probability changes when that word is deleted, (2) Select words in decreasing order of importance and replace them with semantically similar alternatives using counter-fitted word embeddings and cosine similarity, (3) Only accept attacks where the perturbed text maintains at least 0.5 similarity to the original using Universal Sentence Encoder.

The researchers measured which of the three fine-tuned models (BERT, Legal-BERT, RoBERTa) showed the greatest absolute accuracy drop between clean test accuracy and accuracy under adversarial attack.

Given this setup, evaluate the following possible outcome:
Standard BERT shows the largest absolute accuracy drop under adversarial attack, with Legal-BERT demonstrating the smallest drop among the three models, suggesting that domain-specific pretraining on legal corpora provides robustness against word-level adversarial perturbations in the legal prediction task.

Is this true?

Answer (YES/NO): NO